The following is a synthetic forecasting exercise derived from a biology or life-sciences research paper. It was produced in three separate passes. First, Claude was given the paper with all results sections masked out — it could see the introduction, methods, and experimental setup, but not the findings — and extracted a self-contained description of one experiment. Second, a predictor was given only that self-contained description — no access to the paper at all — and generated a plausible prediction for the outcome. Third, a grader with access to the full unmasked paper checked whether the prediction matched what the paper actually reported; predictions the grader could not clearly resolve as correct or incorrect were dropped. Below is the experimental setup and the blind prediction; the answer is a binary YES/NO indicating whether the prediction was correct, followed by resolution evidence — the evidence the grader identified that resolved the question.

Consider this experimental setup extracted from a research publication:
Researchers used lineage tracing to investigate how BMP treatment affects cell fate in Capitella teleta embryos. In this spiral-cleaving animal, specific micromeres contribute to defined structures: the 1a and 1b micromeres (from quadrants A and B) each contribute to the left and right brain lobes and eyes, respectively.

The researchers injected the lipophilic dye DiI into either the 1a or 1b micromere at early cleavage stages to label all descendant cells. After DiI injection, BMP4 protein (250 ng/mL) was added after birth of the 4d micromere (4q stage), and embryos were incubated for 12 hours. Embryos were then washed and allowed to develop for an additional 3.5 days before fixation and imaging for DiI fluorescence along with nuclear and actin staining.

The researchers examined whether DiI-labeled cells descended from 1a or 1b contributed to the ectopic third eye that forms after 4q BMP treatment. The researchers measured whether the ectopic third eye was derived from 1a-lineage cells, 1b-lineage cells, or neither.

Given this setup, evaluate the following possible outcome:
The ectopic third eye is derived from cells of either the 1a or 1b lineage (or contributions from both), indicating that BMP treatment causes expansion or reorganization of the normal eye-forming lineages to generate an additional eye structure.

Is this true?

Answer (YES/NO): YES